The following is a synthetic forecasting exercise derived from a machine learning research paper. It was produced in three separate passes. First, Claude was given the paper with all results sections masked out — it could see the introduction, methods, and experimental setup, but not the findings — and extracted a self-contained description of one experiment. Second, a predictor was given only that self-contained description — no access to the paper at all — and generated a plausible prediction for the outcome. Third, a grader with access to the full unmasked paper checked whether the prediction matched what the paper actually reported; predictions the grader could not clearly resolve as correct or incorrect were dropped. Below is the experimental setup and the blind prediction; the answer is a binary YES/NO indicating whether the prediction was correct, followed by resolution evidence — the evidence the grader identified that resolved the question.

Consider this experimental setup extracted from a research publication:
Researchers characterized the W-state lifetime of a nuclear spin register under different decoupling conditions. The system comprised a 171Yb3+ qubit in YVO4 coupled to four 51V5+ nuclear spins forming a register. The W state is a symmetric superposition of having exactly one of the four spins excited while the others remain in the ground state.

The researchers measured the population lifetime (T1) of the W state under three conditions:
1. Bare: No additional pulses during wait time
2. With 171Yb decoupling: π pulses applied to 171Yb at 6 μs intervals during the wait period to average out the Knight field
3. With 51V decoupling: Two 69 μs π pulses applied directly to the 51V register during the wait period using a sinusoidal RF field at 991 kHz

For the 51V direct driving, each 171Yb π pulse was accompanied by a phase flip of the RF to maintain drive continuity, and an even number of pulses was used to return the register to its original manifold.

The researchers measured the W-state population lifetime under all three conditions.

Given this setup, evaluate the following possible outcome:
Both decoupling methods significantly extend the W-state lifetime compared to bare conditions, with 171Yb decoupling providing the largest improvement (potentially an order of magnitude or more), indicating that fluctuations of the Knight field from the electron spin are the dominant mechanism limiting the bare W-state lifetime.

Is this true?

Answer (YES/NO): NO